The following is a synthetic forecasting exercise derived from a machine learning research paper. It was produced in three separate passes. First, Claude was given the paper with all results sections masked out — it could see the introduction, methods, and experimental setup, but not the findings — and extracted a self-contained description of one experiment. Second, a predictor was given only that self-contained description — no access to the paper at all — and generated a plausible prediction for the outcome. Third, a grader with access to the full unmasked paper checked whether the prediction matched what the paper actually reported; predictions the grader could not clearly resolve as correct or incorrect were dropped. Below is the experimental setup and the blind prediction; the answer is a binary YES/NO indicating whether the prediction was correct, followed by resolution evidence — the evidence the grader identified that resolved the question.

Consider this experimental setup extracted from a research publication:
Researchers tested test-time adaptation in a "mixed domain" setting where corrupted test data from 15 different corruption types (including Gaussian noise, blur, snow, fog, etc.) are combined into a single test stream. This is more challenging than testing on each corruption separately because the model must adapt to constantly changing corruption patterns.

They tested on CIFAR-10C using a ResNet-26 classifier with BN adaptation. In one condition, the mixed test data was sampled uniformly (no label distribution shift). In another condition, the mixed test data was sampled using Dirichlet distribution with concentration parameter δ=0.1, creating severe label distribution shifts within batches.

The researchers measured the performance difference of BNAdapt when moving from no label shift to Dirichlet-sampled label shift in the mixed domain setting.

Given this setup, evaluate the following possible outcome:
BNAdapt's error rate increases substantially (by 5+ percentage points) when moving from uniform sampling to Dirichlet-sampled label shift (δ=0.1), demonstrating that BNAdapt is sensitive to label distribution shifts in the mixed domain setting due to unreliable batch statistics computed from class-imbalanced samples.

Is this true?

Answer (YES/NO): YES